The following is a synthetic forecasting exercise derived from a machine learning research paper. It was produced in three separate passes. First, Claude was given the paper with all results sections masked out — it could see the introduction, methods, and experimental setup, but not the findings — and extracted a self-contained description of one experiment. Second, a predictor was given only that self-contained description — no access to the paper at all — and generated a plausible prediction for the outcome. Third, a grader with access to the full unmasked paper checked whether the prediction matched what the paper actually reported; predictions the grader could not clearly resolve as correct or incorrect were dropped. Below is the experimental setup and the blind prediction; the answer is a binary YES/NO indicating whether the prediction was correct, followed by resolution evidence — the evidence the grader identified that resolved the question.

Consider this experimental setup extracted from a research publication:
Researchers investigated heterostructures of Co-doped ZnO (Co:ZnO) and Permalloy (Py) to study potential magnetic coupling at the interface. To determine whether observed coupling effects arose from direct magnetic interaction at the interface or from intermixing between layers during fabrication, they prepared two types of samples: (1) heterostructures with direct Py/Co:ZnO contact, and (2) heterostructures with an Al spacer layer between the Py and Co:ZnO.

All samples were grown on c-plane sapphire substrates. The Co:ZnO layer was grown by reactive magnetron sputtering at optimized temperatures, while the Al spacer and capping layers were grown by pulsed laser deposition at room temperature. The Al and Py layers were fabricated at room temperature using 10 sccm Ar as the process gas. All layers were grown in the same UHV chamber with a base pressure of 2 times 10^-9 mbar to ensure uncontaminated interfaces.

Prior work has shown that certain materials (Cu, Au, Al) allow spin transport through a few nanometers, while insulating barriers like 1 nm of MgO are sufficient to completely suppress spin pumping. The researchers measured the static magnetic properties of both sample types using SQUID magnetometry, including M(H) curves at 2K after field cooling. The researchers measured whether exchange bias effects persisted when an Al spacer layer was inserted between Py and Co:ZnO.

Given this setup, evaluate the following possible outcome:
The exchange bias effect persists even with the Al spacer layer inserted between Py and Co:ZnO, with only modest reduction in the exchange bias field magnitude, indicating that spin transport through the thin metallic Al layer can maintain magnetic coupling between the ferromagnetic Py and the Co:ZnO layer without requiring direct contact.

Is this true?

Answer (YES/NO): NO